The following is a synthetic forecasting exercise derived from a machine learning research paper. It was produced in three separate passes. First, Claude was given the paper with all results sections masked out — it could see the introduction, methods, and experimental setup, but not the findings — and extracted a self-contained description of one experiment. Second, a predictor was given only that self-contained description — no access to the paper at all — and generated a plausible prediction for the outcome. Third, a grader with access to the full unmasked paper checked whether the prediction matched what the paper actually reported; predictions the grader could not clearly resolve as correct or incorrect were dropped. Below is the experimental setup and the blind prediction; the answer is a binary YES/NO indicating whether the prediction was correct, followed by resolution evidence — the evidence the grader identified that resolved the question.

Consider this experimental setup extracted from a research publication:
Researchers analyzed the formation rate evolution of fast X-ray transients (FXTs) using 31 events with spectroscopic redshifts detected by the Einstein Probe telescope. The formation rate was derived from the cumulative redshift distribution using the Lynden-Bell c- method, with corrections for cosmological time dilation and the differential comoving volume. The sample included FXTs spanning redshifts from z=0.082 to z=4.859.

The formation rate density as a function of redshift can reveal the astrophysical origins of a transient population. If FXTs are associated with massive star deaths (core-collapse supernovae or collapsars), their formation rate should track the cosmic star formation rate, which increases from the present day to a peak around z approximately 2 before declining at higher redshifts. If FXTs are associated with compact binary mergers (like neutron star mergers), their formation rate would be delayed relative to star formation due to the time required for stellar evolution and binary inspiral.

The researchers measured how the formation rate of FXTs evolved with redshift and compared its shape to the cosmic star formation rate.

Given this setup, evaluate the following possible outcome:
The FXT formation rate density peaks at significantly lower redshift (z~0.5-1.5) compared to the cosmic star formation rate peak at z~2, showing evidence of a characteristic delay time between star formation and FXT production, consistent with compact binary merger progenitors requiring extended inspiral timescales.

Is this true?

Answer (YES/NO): NO